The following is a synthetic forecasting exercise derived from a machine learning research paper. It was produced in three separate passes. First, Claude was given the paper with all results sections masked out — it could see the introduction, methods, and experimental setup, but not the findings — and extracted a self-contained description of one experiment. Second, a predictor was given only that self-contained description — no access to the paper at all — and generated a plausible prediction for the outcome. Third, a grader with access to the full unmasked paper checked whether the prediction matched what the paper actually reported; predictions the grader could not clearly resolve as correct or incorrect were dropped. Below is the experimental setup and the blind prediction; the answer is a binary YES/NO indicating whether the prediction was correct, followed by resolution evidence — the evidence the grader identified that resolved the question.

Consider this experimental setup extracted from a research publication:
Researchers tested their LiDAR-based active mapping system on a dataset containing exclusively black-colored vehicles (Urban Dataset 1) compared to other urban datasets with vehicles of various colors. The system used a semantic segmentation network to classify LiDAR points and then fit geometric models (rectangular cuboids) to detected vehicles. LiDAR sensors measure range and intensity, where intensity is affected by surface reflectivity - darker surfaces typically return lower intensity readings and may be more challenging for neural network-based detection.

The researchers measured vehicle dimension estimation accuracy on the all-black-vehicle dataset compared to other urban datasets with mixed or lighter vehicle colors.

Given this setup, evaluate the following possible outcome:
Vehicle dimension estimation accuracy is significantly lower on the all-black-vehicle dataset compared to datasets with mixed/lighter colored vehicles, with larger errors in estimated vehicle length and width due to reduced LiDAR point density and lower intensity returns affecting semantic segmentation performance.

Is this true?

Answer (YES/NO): NO